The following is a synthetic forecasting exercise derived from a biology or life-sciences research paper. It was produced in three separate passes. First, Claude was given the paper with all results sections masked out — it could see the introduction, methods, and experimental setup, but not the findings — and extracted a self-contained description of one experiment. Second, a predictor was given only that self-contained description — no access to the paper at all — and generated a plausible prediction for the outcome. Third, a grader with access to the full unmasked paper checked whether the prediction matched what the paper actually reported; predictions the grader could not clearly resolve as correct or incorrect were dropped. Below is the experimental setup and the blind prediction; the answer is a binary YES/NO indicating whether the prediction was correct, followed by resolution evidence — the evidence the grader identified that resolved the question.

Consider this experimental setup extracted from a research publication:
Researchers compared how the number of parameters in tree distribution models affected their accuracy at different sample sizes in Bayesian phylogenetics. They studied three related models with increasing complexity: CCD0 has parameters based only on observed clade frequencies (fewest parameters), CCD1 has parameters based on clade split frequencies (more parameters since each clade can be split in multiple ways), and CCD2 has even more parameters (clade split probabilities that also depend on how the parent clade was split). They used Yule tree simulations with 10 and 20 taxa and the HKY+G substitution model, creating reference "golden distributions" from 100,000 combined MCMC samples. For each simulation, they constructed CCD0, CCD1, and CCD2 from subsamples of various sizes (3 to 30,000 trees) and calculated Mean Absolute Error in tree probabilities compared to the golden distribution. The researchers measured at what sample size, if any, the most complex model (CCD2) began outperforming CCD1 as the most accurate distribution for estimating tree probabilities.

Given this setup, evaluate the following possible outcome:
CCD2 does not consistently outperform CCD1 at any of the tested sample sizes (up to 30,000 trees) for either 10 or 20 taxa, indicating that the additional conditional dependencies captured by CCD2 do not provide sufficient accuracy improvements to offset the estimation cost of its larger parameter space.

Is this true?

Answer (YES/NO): NO